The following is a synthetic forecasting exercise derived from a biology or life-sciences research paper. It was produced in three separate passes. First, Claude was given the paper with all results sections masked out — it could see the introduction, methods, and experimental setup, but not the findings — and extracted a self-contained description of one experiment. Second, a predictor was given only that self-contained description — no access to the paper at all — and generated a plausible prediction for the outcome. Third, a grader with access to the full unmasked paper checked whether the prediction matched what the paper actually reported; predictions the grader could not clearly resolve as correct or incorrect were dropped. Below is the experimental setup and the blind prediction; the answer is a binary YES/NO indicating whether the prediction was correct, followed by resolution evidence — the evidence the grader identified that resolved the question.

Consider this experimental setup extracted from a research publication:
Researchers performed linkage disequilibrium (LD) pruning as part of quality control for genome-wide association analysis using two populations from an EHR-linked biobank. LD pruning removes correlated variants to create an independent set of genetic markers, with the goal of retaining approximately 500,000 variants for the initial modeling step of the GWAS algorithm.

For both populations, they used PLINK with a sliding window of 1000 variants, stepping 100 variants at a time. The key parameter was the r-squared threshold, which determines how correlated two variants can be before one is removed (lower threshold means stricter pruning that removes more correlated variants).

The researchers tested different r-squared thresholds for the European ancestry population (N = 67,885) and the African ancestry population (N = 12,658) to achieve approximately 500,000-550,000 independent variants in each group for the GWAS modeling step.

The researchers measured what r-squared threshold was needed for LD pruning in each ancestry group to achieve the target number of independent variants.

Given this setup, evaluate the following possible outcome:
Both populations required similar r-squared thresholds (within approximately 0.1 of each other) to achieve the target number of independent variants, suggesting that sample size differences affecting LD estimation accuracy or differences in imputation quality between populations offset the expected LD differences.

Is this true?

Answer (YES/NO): NO